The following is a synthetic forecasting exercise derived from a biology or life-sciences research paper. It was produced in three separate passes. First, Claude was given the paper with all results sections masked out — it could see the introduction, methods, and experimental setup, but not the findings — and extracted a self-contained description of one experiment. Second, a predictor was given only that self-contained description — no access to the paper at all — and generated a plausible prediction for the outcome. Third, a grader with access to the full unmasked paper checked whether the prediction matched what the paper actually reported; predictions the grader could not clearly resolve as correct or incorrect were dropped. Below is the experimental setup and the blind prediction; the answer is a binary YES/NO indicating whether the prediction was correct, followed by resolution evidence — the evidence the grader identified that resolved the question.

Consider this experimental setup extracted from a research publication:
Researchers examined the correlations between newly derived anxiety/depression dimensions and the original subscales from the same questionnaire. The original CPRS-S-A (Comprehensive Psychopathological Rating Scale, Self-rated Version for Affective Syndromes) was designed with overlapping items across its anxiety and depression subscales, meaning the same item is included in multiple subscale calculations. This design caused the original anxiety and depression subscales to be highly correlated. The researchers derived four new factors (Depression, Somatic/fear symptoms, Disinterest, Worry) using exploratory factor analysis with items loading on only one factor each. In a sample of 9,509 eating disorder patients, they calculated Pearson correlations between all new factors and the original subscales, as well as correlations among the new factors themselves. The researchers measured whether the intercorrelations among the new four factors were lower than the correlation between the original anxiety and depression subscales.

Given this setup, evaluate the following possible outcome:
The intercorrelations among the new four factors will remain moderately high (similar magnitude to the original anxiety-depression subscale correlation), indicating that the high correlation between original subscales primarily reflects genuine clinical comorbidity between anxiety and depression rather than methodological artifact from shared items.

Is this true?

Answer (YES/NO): NO